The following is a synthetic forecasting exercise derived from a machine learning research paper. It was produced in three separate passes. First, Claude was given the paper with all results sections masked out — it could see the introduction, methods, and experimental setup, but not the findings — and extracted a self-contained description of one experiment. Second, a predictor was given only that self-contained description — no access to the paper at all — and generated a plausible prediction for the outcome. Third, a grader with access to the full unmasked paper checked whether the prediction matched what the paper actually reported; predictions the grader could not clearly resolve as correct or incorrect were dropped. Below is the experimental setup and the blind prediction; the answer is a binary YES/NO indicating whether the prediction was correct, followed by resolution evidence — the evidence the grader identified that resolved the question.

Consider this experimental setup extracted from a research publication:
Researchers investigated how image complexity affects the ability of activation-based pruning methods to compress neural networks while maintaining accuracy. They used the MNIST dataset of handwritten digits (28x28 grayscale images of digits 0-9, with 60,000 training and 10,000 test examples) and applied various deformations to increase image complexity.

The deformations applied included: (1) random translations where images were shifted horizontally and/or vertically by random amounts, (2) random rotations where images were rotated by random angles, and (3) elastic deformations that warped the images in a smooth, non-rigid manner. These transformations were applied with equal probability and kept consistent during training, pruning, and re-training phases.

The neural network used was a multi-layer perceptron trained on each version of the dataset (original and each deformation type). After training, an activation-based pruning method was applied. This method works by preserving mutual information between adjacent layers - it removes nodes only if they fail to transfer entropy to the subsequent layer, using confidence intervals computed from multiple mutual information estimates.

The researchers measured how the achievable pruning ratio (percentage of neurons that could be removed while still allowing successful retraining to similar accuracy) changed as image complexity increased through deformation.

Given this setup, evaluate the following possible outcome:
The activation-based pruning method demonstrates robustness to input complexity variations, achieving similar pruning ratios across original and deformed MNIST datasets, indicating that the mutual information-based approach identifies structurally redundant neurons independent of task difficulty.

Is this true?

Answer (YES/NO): YES